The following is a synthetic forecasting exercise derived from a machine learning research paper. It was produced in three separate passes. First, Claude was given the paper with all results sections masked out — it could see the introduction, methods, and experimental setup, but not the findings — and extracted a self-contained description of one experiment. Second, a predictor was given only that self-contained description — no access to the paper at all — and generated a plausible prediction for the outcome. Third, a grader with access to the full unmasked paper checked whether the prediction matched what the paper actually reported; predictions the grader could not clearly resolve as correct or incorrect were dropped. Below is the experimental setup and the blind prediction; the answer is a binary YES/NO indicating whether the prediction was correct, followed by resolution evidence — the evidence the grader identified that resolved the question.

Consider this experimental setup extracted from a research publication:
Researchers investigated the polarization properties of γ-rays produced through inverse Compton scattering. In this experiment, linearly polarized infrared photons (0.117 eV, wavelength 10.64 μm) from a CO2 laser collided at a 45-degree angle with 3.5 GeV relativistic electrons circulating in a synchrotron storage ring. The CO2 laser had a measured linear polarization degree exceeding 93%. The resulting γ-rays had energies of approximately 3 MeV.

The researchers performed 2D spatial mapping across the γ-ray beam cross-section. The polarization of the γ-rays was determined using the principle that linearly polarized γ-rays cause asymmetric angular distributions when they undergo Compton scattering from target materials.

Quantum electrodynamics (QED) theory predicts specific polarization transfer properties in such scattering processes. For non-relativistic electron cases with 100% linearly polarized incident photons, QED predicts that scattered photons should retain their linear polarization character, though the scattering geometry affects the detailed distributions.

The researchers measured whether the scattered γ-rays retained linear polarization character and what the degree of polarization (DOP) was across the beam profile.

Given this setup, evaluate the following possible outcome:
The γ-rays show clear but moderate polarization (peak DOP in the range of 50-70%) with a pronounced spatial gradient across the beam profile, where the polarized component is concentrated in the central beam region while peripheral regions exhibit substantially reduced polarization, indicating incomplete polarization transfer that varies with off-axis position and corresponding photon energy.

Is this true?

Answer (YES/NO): NO